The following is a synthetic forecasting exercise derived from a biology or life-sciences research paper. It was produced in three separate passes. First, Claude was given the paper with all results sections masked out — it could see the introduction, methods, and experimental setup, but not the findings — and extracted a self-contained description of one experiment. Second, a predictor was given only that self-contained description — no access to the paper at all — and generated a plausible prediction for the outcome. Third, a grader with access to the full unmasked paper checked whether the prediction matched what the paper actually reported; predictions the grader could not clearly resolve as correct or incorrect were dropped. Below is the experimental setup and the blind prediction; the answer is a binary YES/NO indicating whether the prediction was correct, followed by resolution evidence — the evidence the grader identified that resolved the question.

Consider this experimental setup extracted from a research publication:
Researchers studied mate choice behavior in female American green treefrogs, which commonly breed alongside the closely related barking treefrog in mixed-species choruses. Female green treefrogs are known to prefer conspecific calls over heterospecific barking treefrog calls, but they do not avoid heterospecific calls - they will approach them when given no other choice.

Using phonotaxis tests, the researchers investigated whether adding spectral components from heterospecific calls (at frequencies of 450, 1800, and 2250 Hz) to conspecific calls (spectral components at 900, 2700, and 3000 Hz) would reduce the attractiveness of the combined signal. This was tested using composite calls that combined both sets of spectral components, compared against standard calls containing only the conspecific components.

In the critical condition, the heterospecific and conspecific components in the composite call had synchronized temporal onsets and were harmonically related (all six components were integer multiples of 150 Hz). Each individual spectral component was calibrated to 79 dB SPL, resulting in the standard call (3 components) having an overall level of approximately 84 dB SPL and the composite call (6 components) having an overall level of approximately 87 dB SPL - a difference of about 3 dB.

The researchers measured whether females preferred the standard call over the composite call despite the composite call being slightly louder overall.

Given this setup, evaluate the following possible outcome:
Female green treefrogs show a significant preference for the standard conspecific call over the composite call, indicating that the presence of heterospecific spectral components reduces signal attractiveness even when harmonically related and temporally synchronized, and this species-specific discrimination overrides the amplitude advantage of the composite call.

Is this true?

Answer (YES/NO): YES